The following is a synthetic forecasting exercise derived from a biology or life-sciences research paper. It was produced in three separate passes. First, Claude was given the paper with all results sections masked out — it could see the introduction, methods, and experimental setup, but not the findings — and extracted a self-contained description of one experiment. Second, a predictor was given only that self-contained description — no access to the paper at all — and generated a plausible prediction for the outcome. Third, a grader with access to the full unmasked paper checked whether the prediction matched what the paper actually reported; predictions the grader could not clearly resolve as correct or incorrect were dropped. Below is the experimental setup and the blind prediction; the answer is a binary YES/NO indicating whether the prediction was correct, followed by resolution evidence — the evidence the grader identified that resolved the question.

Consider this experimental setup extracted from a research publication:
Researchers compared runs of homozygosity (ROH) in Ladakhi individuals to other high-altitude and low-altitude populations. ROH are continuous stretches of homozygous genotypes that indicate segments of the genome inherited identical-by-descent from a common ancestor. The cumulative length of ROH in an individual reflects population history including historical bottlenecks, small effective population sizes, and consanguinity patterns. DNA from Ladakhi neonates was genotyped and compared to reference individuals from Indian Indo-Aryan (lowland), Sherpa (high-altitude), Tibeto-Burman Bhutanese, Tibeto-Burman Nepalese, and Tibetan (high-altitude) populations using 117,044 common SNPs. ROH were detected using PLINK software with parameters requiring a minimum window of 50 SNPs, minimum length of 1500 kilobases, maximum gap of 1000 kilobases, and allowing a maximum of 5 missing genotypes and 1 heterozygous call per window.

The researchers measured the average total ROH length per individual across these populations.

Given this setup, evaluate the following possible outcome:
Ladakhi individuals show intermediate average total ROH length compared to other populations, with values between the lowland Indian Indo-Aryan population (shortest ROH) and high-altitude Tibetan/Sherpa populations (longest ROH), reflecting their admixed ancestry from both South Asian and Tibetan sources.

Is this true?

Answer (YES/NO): NO